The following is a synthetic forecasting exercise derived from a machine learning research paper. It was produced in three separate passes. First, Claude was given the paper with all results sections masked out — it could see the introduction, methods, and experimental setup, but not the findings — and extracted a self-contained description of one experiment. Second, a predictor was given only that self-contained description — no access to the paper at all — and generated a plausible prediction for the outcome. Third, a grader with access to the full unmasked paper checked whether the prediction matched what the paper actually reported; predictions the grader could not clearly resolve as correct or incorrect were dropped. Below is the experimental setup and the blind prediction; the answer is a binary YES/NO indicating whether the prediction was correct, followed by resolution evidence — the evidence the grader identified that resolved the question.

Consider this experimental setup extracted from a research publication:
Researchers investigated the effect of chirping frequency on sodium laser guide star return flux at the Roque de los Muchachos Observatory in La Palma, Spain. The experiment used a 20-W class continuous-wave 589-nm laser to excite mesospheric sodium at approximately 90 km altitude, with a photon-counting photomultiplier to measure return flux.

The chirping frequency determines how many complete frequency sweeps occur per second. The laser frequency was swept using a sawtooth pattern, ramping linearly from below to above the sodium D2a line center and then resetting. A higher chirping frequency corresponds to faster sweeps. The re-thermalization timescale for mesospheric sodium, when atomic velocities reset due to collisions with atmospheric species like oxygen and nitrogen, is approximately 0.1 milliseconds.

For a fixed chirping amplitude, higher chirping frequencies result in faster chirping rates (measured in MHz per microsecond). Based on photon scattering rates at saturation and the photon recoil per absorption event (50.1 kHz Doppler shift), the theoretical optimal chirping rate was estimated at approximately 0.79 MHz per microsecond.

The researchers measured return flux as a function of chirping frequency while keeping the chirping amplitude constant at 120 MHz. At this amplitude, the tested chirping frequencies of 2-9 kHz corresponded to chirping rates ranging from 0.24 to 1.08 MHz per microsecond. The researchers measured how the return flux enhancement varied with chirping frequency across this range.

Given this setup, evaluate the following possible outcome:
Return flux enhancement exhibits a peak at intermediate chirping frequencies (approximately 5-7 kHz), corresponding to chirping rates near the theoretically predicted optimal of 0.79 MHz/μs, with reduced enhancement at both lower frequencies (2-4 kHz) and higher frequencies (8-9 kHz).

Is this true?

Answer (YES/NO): YES